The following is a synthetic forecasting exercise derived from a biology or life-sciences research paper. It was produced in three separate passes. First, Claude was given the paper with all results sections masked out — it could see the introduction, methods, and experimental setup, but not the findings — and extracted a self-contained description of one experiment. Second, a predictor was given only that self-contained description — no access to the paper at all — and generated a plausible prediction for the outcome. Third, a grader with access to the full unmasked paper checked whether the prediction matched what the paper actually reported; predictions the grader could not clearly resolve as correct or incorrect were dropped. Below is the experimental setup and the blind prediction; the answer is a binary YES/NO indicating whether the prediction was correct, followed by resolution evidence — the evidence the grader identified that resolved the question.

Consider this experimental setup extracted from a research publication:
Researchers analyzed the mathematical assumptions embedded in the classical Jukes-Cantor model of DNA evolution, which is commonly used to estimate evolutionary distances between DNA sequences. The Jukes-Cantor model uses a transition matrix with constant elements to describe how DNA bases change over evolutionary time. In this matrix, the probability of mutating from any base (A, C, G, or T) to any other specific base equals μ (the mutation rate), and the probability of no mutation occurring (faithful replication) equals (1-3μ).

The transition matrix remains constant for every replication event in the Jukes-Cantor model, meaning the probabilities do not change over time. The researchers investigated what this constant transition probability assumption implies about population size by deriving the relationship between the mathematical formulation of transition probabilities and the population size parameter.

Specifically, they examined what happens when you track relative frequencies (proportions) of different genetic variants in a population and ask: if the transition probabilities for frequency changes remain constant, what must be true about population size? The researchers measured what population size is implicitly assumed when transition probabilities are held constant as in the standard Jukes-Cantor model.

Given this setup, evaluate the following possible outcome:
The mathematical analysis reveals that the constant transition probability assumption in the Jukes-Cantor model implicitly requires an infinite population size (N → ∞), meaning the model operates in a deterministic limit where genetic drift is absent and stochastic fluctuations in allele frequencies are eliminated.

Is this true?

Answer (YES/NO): NO